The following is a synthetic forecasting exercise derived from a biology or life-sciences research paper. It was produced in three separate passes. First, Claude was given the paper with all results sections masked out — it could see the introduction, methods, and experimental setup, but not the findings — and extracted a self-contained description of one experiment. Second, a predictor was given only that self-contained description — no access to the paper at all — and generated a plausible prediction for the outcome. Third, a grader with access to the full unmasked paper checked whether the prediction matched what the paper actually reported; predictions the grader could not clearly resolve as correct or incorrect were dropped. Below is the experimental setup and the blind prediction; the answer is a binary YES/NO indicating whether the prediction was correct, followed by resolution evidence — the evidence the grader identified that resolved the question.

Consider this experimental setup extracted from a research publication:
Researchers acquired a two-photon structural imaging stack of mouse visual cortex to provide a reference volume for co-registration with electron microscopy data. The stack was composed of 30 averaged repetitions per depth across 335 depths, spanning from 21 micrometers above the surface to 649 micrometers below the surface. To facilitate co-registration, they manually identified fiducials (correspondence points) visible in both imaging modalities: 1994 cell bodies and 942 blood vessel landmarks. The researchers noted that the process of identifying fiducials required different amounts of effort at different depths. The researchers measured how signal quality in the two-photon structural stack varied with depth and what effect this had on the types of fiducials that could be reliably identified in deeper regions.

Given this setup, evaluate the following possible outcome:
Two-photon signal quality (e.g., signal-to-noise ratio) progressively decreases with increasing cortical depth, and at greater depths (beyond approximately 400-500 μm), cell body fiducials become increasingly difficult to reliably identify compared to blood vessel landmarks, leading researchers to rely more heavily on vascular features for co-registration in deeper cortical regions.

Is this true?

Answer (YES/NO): YES